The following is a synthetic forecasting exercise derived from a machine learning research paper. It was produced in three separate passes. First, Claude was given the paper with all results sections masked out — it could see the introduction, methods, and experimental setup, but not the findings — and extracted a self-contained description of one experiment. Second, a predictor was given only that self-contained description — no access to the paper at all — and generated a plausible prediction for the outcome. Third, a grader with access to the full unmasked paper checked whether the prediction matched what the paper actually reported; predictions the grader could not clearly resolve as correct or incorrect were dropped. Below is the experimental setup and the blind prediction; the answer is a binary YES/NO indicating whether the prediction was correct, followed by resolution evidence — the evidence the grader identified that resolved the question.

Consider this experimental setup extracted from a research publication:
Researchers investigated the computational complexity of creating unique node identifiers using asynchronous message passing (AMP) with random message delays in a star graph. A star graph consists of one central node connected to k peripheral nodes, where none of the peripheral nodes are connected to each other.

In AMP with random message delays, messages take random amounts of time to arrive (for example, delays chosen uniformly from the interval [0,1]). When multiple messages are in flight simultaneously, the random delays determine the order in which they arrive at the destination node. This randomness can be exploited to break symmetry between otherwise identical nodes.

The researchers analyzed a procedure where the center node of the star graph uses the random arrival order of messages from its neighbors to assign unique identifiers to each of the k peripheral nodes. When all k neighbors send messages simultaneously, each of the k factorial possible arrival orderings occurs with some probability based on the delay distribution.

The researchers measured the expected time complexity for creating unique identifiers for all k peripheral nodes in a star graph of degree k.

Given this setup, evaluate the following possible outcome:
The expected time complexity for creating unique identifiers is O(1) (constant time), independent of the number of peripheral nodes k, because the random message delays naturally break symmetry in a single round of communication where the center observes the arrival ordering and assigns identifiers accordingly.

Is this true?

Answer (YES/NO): NO